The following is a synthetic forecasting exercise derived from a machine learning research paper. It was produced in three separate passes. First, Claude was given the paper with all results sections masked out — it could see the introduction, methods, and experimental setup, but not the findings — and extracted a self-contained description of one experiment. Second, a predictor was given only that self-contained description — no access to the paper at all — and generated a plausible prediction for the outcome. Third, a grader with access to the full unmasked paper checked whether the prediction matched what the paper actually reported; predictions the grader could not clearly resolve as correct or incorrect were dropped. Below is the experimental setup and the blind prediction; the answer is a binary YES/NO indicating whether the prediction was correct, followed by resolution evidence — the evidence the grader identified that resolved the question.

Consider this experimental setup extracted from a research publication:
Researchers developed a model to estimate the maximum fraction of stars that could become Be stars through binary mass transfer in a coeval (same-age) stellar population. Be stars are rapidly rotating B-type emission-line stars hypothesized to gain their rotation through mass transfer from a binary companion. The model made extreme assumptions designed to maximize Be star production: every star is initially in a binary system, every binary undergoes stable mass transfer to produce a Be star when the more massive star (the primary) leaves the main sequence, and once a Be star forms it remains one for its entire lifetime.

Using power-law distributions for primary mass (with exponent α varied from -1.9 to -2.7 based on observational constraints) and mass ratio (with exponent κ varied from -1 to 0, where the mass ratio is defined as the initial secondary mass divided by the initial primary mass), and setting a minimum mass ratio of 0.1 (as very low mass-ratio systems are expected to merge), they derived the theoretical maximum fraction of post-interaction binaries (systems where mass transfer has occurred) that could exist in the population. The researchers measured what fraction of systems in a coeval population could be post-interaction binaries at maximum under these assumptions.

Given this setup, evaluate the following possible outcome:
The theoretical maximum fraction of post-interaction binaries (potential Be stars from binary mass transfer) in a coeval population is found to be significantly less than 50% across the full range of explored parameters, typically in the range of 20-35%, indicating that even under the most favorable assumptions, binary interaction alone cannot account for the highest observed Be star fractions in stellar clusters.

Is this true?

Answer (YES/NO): NO